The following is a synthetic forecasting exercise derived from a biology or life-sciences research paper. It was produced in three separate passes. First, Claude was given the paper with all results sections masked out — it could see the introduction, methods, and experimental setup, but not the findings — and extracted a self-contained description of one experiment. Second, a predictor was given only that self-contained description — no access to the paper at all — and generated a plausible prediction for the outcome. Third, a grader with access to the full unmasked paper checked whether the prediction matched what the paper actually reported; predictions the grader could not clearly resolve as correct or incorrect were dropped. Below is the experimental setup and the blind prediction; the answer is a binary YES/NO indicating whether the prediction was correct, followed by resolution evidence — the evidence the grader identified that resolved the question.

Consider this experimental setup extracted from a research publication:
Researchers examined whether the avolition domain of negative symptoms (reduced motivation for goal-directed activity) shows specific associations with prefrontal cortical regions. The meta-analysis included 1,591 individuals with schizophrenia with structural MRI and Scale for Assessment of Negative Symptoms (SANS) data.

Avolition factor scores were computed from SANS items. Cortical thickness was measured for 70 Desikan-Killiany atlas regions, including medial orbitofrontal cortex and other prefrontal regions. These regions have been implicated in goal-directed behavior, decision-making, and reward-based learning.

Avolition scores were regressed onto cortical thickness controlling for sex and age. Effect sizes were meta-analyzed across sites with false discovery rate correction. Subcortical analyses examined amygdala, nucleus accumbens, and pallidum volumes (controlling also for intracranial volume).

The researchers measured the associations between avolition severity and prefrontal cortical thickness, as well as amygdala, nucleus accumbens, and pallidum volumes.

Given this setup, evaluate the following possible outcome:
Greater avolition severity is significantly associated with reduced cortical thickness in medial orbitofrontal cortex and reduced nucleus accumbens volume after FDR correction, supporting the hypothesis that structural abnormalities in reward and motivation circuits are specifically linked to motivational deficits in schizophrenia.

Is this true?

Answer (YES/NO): NO